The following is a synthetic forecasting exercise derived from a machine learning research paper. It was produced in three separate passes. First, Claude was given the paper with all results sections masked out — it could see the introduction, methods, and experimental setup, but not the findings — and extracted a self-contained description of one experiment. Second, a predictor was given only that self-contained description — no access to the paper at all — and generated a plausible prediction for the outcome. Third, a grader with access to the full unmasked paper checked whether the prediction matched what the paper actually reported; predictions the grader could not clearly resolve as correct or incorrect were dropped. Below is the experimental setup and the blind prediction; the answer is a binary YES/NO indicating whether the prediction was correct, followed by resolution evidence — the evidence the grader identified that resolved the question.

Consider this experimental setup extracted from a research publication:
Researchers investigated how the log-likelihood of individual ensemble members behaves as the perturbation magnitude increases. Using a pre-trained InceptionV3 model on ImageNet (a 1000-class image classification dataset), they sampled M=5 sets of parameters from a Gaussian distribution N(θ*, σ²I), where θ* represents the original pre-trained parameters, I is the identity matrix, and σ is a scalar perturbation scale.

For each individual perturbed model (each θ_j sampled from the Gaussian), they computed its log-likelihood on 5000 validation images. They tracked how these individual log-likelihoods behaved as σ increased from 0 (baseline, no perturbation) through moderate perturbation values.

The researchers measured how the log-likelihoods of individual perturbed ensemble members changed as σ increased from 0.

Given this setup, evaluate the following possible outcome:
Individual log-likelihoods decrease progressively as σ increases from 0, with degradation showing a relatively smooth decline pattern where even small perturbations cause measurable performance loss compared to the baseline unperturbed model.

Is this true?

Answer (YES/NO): NO